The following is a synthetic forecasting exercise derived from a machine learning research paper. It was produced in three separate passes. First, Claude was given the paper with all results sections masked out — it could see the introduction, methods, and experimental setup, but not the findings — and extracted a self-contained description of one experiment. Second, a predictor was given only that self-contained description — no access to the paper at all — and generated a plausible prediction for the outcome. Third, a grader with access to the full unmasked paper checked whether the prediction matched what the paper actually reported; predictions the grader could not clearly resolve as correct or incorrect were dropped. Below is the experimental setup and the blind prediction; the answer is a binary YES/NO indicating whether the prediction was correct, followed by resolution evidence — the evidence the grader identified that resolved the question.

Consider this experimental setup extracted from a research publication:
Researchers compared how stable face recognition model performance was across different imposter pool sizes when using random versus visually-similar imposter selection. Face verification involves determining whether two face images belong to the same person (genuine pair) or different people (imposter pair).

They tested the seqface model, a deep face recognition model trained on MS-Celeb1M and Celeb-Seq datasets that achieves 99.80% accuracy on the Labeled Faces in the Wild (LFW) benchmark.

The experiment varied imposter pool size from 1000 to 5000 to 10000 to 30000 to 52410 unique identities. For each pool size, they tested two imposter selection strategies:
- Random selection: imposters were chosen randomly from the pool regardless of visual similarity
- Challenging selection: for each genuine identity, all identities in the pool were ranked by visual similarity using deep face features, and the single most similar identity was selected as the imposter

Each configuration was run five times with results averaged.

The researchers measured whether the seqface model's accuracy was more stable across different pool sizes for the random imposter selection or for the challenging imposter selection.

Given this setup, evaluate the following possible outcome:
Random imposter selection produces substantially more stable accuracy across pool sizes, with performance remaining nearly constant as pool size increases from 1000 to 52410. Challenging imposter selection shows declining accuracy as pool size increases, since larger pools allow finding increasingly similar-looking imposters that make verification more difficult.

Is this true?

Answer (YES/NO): YES